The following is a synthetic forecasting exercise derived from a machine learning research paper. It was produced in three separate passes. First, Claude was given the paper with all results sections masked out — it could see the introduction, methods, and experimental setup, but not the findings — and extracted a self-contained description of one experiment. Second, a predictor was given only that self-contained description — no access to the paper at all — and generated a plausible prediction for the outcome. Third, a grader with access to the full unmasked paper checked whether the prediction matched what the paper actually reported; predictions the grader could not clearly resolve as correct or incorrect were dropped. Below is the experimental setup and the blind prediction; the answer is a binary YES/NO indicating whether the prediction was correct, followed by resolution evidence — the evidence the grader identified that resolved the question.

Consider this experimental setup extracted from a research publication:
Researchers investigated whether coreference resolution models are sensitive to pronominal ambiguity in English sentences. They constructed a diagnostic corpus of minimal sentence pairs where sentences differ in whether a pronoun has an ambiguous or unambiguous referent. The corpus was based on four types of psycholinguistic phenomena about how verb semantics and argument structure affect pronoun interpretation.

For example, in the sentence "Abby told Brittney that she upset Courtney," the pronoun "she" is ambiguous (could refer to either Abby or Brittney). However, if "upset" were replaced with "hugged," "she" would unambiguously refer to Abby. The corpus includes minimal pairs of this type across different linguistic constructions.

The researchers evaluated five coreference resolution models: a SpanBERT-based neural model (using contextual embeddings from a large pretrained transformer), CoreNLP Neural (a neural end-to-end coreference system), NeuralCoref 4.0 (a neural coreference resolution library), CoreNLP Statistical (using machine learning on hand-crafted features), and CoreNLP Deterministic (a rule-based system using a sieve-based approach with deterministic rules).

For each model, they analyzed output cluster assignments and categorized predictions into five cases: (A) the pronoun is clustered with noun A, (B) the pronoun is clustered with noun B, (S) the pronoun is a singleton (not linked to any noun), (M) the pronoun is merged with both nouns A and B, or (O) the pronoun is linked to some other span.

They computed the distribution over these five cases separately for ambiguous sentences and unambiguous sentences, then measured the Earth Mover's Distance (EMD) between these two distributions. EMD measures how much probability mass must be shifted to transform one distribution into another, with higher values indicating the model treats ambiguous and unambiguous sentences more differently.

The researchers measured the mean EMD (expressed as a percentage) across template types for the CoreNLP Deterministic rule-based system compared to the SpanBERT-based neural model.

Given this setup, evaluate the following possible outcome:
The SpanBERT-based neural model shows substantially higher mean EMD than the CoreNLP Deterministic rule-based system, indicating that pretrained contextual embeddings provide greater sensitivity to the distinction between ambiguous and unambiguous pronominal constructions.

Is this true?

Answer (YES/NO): YES